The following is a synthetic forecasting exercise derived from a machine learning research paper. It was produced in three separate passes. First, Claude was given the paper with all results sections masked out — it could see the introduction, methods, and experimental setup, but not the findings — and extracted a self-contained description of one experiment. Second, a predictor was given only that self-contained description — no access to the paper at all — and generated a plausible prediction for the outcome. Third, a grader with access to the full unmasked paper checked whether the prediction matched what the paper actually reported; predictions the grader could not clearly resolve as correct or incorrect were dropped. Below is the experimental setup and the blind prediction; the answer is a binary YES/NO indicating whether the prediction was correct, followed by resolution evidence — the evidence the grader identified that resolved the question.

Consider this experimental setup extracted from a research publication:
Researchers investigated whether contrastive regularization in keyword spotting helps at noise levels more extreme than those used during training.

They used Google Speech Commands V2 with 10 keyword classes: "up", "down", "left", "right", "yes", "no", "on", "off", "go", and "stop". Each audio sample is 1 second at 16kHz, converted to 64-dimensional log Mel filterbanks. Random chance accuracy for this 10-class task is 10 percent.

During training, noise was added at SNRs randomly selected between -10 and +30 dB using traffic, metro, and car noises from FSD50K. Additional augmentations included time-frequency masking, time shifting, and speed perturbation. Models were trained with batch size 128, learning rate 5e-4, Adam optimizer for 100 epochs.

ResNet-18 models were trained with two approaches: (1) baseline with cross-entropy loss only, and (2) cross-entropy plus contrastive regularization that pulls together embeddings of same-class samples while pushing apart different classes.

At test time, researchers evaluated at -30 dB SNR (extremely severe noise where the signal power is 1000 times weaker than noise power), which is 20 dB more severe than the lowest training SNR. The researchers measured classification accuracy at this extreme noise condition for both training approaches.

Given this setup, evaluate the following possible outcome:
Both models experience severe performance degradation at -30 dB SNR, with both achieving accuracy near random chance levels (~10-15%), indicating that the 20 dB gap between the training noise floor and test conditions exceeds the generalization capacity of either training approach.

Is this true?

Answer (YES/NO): NO